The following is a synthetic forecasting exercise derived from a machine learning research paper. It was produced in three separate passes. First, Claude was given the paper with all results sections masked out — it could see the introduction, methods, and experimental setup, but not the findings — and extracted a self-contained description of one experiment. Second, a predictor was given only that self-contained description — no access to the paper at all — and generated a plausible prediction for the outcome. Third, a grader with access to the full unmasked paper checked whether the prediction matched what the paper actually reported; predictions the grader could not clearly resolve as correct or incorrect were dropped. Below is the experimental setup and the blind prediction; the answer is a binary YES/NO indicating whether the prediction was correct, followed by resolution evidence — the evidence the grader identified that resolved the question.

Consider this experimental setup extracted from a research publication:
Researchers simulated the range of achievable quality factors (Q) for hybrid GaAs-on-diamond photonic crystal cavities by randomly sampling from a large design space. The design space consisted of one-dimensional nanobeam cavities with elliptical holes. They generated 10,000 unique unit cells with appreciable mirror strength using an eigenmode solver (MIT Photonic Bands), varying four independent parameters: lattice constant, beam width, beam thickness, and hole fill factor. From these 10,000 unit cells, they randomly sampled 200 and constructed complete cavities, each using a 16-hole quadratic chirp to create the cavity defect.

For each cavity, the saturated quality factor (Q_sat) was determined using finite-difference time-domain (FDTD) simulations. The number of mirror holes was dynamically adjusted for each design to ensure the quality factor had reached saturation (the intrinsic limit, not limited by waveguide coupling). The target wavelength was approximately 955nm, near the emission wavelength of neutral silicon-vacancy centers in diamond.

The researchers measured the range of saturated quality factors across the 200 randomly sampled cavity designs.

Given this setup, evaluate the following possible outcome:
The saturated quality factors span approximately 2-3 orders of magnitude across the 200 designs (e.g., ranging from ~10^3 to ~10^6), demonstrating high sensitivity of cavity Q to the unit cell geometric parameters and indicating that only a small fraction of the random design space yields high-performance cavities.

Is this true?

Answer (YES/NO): NO